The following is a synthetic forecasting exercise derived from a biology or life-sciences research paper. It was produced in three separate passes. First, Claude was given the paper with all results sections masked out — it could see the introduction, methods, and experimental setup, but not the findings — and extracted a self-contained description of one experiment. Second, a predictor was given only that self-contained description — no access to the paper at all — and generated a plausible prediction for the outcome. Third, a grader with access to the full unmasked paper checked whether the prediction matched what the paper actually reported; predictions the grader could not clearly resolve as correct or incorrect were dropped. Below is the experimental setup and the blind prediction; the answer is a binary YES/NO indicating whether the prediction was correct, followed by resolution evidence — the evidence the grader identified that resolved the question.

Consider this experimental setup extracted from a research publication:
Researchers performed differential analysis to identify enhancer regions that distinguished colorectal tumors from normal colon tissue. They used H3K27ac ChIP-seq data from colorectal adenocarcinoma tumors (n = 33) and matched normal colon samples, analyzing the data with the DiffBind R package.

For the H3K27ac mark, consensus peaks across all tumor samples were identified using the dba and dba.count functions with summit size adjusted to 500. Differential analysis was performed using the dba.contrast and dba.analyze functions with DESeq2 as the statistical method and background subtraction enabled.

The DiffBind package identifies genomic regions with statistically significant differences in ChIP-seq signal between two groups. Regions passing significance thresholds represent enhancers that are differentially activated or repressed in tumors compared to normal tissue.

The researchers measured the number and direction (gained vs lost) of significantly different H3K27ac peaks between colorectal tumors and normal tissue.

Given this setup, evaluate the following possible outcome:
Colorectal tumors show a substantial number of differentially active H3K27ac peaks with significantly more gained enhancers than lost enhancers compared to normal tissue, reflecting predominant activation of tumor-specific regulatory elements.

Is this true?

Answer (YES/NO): YES